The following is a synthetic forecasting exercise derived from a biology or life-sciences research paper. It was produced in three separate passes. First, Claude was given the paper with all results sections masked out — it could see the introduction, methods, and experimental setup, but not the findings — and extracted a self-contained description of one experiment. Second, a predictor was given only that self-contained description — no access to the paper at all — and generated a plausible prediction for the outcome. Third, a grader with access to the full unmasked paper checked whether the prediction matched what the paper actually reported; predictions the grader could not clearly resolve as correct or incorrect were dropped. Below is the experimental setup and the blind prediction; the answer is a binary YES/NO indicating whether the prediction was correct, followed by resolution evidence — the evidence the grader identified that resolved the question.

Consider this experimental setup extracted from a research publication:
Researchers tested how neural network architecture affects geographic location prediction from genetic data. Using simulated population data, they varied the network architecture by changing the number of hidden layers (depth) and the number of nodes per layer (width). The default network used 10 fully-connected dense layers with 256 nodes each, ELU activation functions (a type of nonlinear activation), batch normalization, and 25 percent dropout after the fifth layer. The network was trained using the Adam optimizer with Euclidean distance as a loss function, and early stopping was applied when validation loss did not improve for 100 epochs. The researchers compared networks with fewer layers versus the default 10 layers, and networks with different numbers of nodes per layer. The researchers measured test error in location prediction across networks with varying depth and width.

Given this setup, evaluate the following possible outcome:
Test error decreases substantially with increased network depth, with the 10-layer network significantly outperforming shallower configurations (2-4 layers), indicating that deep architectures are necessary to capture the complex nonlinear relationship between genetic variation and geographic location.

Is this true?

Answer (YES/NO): NO